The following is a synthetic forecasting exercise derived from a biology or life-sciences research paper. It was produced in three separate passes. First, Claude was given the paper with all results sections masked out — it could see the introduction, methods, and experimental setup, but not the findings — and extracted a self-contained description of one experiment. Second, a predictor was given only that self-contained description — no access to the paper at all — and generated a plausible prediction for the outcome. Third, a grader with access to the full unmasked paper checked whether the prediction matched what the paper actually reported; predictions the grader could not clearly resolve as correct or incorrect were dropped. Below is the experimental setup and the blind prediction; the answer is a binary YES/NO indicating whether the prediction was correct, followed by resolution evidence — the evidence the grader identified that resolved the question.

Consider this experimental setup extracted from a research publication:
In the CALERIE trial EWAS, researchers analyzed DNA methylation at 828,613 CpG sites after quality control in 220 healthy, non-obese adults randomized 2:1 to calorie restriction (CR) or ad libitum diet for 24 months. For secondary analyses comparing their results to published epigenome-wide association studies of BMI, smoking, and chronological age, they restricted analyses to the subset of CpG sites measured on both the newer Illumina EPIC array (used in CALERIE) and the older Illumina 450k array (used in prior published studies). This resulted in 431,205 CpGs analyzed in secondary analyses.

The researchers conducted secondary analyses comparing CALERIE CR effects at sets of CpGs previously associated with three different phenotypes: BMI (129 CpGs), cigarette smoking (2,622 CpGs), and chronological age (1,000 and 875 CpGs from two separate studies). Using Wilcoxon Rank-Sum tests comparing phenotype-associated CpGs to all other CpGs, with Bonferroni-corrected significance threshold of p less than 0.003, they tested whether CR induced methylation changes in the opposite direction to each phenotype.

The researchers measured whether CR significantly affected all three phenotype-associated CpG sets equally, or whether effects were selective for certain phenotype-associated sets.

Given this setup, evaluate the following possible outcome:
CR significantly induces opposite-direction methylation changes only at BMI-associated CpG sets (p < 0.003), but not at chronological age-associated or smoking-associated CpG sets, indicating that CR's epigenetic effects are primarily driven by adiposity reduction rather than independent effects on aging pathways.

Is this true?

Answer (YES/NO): NO